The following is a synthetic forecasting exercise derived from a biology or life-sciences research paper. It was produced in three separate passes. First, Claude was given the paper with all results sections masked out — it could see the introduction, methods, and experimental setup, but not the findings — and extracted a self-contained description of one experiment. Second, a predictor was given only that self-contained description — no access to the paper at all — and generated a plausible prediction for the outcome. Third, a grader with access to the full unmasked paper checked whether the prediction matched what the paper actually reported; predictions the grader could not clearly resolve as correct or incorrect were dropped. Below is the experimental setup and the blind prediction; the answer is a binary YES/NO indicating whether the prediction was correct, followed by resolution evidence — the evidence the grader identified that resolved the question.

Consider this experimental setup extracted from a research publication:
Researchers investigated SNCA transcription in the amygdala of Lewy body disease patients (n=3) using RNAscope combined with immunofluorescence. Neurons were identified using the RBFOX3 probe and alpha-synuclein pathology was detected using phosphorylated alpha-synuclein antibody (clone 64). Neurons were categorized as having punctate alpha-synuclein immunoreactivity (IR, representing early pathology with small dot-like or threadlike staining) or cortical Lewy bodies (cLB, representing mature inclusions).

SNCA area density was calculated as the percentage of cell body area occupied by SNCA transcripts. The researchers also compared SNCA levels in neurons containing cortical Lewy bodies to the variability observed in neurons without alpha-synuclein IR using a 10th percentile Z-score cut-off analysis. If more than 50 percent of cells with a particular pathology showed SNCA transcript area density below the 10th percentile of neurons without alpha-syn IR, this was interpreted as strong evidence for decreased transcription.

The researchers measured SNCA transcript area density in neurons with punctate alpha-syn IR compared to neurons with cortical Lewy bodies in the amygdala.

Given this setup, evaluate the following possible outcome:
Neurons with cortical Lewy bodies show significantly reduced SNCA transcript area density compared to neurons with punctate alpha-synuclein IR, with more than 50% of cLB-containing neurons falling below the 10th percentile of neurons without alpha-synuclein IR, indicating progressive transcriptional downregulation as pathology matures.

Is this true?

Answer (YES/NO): YES